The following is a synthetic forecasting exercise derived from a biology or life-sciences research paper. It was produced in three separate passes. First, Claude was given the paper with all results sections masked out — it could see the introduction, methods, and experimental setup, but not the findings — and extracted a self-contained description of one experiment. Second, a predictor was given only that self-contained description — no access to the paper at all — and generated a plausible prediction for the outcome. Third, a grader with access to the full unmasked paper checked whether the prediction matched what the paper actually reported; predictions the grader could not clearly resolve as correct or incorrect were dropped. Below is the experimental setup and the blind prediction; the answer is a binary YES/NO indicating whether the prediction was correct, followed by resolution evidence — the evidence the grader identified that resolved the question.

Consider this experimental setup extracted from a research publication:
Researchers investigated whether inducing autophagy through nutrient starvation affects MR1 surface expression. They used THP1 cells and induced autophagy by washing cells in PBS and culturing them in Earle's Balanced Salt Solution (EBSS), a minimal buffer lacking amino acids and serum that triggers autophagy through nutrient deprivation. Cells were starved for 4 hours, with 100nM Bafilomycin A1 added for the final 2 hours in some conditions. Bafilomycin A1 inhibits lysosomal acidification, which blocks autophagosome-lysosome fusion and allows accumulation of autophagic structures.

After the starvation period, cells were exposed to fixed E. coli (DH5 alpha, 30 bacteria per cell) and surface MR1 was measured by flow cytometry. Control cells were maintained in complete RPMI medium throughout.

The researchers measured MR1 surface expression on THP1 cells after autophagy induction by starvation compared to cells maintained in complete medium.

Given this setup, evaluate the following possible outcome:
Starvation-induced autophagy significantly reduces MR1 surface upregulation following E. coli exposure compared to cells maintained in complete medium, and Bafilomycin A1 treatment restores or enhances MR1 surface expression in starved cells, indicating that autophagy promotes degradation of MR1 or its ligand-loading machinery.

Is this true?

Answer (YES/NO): NO